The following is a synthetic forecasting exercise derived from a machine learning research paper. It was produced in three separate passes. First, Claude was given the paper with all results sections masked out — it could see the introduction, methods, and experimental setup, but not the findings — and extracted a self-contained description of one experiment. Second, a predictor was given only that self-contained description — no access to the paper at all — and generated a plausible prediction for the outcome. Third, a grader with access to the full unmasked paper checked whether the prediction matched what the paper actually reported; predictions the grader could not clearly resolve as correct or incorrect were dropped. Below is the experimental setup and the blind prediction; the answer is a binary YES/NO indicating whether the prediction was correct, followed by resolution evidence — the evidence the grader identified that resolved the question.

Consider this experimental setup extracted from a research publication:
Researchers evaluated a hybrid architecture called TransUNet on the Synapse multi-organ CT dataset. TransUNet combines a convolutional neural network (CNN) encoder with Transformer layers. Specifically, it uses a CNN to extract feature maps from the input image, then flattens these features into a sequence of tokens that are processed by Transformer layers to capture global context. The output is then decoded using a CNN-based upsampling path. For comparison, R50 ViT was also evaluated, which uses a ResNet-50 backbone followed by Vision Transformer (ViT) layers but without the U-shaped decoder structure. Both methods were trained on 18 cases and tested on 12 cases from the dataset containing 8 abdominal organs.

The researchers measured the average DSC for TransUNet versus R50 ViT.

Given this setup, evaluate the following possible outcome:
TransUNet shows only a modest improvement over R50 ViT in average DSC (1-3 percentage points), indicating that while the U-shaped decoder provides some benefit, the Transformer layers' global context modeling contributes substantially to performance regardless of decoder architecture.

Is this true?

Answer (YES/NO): NO